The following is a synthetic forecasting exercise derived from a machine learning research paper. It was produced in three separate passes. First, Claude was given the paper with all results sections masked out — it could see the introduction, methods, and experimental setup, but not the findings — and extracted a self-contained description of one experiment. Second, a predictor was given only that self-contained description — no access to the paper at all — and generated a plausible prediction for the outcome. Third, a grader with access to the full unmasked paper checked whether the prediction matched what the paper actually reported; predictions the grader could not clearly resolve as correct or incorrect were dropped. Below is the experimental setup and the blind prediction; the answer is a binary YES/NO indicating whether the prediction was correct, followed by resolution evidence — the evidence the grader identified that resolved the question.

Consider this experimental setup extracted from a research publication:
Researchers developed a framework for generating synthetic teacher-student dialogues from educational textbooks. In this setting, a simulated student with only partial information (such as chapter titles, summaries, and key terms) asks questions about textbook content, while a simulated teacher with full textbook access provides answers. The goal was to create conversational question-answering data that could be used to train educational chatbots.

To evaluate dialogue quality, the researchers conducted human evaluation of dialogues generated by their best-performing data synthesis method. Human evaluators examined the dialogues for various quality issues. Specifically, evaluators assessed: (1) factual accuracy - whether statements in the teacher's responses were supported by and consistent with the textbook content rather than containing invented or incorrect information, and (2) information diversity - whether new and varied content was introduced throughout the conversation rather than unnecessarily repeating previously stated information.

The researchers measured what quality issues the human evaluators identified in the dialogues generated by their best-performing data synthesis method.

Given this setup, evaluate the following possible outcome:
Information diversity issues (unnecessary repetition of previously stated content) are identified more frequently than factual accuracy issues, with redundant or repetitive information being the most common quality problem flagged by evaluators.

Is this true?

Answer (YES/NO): YES